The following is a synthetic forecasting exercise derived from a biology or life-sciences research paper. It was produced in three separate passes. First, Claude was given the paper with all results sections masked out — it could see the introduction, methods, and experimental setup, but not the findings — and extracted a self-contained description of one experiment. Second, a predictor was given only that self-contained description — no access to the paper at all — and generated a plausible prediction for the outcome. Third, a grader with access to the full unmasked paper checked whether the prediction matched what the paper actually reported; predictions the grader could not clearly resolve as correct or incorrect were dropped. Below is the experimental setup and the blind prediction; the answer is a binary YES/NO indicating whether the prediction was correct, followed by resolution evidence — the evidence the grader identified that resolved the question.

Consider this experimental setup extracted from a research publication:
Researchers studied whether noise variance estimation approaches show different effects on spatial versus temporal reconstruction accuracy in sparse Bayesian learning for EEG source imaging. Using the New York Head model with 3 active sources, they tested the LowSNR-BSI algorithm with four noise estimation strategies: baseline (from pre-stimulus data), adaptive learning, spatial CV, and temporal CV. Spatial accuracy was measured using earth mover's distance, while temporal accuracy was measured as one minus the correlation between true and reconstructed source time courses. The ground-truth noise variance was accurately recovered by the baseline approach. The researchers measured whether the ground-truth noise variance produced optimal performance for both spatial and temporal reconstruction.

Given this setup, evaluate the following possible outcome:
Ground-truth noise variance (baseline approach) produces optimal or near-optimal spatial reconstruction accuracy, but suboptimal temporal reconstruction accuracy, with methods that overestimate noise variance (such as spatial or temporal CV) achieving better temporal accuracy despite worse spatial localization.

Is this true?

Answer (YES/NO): NO